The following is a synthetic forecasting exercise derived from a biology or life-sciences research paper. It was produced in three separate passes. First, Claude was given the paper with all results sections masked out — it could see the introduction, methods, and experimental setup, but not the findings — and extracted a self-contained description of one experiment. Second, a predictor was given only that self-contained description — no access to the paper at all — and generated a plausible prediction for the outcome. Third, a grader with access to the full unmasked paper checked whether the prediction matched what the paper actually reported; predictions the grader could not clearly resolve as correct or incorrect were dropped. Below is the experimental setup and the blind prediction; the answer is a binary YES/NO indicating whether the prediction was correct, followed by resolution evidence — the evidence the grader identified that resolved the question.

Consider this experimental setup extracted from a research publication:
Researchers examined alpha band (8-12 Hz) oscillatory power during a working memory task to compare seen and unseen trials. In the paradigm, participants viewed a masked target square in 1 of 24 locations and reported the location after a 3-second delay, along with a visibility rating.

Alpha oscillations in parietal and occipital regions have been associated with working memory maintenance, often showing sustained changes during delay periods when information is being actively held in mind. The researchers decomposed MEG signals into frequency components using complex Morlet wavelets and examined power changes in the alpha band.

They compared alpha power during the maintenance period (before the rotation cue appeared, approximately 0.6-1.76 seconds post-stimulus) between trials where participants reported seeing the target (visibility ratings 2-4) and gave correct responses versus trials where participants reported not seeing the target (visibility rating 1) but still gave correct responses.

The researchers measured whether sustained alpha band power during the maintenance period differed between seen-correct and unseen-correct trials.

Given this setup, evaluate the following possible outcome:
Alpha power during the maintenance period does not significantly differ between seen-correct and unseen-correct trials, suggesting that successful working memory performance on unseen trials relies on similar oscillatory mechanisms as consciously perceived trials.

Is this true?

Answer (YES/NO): NO